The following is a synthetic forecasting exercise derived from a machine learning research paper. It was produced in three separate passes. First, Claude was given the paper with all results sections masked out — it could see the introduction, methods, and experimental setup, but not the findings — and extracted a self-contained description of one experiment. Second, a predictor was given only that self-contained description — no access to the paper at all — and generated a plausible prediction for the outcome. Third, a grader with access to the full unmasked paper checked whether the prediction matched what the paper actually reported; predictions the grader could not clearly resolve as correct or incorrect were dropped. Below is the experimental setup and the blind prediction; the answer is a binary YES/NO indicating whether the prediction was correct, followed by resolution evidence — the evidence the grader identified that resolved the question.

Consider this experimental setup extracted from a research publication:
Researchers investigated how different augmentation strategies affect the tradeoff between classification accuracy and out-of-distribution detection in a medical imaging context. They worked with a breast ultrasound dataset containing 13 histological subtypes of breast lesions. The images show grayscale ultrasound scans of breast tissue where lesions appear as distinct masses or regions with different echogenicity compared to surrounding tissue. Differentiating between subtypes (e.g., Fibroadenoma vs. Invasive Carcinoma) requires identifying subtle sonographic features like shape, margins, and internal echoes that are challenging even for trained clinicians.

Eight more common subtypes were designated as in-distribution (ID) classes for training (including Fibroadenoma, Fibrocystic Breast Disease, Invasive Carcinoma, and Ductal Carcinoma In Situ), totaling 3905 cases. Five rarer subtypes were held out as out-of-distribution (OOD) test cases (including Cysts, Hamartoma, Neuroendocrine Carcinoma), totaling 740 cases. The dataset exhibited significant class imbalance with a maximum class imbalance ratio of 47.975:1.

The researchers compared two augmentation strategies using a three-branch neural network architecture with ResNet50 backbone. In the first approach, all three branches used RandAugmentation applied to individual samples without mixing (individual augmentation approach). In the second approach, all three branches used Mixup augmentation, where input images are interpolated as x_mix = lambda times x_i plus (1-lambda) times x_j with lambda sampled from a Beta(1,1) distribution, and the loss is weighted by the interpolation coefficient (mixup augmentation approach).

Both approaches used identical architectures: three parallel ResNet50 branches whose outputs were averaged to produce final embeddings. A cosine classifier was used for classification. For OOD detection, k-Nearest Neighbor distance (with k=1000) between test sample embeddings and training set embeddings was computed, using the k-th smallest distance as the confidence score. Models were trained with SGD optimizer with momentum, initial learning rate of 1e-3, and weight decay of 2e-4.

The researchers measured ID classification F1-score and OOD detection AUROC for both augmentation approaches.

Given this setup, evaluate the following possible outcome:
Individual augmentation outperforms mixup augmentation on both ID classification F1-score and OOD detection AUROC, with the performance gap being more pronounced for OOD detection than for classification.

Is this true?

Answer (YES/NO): NO